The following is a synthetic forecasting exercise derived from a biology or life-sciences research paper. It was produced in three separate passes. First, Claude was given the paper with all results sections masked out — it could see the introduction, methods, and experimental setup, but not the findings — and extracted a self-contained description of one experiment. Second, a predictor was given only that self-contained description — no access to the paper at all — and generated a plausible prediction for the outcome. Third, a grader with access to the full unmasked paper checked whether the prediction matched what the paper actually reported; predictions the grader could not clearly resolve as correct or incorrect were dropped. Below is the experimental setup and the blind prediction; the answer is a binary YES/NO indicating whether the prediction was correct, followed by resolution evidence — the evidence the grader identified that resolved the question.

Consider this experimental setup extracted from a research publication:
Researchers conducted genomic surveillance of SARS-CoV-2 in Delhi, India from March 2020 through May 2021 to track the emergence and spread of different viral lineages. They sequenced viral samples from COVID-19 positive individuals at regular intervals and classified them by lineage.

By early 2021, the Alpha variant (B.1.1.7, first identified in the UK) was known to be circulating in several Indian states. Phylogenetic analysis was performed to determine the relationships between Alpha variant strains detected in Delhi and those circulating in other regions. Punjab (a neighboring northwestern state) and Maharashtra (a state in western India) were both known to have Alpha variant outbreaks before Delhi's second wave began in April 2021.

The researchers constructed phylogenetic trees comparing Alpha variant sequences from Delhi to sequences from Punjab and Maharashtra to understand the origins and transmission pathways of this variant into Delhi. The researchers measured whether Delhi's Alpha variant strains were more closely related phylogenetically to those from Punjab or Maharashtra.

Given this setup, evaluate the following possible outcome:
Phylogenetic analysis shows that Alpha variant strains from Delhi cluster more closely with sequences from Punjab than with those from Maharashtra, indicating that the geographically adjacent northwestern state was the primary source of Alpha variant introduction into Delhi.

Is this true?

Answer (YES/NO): YES